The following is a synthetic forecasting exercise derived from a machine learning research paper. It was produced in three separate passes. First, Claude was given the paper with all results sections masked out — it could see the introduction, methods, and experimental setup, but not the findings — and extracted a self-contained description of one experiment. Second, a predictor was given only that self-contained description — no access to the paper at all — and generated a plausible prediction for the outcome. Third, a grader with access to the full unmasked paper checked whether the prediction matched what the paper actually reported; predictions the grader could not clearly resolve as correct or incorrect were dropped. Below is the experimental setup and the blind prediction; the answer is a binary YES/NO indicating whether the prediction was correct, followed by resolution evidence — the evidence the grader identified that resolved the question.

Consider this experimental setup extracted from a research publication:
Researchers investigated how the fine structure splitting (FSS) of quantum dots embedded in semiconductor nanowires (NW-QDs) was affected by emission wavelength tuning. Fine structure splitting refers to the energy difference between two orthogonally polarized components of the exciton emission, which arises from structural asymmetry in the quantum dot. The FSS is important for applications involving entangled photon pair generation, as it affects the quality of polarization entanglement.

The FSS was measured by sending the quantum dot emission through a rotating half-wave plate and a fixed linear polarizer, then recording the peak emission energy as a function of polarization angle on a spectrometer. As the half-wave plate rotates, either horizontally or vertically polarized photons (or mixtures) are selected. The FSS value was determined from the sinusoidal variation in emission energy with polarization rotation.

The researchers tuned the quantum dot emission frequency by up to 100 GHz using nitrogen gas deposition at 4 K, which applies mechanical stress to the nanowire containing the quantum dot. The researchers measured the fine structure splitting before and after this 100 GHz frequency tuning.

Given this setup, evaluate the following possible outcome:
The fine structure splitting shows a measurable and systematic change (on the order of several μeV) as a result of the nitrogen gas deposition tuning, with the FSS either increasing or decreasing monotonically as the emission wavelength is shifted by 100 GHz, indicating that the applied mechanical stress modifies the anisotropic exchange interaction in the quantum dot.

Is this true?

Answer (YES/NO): NO